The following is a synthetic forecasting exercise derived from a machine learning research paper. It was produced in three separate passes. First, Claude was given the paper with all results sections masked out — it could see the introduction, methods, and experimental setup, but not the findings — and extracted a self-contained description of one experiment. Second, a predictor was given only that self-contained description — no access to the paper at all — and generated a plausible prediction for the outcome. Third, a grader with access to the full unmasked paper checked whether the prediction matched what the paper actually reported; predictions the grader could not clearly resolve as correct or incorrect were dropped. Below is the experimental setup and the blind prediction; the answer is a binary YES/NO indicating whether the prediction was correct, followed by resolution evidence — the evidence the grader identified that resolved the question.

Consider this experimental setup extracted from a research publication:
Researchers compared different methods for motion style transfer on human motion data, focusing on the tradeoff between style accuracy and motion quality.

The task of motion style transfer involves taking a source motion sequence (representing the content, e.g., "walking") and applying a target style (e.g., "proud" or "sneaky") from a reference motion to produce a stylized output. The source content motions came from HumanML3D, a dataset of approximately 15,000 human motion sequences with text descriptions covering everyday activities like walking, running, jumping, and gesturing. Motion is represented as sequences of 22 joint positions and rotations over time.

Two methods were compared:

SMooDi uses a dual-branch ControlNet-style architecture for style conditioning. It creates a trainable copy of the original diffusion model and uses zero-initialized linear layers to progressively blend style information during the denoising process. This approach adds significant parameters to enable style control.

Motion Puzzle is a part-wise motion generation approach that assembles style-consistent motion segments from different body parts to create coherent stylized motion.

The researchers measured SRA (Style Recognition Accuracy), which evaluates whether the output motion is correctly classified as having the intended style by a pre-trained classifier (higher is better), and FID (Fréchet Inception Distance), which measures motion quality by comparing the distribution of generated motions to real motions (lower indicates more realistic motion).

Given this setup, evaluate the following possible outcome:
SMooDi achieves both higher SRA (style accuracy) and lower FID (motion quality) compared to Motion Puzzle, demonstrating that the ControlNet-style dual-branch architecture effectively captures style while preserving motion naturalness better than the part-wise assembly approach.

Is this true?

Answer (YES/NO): NO